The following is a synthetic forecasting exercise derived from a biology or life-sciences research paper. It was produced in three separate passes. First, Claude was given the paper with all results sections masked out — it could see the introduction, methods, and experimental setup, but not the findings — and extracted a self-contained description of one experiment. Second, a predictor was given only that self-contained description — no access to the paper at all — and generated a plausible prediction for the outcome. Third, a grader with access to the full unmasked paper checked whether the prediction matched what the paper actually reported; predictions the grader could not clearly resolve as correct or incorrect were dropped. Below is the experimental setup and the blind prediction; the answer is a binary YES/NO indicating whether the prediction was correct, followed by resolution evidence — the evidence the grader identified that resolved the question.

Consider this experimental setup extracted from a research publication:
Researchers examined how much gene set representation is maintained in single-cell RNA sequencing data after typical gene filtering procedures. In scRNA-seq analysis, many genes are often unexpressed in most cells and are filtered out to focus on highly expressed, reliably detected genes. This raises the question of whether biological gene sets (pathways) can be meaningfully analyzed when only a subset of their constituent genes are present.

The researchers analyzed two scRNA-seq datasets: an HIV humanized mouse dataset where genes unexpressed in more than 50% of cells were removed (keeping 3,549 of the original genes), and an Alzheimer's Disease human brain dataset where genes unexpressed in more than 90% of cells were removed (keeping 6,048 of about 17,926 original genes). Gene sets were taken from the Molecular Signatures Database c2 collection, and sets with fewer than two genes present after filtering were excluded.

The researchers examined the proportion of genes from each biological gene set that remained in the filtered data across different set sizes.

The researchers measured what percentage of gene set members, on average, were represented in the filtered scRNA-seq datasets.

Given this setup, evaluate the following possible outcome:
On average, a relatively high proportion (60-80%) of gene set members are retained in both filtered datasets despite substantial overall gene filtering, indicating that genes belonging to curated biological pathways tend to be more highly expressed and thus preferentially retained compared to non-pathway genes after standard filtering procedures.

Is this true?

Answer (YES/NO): NO